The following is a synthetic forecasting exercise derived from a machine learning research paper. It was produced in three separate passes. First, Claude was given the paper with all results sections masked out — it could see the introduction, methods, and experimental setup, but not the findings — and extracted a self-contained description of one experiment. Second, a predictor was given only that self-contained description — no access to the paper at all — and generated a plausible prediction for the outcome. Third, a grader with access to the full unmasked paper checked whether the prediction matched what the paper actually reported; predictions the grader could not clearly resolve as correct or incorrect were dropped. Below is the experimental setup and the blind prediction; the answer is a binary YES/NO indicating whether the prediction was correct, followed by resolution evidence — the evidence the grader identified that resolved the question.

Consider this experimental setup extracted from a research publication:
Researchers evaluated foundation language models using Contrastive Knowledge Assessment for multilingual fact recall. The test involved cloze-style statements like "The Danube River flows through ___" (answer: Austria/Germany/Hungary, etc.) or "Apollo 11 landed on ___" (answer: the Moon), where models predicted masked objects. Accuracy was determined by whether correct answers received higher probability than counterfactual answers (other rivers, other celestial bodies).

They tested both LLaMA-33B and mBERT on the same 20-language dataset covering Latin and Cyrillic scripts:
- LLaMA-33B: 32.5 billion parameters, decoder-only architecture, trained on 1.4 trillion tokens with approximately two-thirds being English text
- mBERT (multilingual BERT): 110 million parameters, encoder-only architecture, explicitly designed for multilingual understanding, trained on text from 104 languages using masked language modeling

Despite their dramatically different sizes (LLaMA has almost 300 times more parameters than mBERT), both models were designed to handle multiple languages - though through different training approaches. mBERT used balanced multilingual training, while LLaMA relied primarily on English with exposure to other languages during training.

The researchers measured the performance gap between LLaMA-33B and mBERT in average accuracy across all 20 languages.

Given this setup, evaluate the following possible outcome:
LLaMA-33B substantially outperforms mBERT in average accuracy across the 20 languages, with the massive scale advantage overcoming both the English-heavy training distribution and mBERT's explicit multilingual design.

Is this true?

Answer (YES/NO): YES